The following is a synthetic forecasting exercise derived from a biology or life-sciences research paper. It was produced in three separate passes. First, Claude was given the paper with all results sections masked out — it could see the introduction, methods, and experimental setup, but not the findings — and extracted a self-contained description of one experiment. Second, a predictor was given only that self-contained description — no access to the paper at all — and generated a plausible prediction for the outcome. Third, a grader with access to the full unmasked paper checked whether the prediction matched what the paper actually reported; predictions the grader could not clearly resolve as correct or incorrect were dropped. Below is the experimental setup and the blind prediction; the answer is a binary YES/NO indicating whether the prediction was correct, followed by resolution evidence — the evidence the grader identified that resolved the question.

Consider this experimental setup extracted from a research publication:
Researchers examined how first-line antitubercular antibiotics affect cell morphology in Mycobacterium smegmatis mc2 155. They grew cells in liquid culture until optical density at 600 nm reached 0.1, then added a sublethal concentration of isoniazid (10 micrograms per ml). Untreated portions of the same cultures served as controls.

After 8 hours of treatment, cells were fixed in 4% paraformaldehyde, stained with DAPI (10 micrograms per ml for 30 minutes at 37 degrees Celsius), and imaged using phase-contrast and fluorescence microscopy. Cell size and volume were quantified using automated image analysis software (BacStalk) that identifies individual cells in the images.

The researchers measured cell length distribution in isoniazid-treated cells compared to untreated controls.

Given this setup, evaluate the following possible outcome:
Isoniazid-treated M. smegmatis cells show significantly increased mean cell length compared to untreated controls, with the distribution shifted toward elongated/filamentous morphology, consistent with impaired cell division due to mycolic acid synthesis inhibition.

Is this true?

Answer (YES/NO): NO